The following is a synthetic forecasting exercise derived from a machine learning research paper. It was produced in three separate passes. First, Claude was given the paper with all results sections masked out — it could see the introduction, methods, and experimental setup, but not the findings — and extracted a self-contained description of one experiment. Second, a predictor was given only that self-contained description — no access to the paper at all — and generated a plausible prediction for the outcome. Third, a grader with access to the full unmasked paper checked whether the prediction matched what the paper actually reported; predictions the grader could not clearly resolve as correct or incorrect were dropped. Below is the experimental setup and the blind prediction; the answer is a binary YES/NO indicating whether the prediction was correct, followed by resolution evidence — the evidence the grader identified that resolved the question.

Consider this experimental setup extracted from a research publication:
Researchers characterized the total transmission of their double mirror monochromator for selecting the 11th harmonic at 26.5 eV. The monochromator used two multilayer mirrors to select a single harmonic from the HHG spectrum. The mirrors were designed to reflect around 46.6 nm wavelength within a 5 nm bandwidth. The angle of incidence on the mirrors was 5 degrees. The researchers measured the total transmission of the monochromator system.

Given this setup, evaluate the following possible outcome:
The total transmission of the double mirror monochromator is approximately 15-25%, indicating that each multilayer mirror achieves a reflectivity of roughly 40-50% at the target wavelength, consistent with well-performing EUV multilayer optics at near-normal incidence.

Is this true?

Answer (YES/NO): NO